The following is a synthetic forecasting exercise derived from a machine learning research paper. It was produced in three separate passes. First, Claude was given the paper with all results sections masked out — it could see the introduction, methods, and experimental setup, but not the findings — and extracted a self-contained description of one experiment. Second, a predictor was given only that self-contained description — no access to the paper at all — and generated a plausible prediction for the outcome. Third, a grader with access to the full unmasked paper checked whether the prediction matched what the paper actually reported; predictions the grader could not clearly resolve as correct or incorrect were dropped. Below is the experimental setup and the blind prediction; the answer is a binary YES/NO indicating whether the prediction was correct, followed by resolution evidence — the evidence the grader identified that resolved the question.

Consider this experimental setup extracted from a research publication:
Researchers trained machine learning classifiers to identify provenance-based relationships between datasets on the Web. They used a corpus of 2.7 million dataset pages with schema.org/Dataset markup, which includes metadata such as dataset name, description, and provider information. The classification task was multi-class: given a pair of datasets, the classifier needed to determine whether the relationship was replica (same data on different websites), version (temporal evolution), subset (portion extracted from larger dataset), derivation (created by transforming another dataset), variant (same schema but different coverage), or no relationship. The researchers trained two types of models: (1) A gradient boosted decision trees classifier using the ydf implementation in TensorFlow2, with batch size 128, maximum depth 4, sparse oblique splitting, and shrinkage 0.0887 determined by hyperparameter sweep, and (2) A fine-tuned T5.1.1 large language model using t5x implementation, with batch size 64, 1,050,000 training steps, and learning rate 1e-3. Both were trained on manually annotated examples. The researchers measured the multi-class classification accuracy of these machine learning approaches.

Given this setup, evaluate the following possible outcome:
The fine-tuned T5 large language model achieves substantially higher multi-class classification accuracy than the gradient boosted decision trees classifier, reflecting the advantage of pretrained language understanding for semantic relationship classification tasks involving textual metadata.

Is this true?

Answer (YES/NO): NO